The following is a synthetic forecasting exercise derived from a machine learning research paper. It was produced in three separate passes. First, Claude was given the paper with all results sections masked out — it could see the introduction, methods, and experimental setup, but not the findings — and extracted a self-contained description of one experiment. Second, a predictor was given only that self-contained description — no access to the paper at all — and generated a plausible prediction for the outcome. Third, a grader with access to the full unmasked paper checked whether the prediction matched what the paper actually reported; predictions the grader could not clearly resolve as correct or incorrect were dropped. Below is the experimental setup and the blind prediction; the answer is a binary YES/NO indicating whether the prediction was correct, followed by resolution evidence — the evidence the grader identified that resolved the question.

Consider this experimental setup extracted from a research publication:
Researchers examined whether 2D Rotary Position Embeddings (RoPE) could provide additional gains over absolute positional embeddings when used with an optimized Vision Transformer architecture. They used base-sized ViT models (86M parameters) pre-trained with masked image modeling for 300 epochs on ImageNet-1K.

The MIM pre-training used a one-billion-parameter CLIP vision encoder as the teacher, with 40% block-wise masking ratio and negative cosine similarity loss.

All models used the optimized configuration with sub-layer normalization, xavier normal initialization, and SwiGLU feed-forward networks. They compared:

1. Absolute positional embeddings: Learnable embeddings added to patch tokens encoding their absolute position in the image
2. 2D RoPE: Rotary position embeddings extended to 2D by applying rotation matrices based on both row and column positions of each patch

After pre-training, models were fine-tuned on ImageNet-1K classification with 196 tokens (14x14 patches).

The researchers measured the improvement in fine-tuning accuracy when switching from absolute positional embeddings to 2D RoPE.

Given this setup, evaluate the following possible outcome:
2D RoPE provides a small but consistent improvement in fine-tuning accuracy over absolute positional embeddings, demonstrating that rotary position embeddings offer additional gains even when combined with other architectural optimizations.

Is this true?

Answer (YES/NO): YES